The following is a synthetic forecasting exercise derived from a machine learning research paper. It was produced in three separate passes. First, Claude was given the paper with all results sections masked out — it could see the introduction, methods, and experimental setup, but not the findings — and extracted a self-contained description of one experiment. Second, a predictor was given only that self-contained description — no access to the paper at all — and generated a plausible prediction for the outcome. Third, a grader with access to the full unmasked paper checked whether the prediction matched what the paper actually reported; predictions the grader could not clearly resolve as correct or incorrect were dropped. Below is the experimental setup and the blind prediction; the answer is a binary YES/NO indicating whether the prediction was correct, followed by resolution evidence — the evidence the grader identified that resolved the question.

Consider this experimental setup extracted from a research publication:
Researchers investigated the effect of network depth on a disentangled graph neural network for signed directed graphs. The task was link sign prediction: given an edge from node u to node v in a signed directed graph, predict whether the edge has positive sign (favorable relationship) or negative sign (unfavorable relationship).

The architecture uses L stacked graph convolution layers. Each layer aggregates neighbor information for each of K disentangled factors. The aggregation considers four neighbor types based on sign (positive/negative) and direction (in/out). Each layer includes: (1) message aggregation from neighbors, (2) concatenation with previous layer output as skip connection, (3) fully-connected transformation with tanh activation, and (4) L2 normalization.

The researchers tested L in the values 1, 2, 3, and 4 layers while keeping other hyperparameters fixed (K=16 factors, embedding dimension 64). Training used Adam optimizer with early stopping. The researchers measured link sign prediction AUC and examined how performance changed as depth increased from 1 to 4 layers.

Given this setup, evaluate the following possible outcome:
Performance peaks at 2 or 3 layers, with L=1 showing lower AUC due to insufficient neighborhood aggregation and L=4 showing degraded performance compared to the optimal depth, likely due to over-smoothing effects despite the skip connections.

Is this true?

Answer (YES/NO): YES